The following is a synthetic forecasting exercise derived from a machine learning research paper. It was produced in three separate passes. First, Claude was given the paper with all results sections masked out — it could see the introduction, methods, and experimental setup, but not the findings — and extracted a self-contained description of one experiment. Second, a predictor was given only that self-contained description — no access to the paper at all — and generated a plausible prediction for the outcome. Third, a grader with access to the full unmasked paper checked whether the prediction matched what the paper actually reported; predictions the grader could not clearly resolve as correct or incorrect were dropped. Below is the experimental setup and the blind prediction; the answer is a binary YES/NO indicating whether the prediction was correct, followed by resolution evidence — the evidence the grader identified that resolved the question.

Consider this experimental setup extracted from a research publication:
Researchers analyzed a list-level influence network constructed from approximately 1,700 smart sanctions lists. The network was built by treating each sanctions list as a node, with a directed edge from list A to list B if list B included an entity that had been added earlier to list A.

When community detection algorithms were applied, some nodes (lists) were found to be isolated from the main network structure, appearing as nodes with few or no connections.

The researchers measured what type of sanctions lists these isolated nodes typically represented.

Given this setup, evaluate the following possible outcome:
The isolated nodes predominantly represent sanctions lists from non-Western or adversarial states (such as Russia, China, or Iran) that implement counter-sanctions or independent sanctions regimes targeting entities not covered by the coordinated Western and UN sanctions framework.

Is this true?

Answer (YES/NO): NO